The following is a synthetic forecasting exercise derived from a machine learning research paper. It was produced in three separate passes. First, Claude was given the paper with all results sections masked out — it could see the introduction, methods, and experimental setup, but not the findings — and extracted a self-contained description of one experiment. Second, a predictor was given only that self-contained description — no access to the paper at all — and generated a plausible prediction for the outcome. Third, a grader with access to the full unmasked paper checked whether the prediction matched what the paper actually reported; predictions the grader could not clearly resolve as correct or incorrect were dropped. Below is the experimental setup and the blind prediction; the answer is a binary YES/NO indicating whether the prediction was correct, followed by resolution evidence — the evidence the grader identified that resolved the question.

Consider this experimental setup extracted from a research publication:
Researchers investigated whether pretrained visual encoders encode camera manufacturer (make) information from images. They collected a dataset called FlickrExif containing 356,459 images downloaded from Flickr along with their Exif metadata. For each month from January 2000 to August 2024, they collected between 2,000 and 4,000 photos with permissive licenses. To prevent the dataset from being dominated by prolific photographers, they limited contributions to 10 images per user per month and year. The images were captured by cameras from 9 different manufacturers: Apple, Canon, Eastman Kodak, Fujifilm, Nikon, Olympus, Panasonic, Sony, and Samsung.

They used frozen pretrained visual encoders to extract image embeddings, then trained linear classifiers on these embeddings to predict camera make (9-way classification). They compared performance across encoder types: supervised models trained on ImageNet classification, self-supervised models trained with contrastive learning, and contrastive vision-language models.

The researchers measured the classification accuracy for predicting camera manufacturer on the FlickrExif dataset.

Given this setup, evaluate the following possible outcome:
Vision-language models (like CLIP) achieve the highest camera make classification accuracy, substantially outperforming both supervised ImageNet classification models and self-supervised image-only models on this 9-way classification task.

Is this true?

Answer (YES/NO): NO